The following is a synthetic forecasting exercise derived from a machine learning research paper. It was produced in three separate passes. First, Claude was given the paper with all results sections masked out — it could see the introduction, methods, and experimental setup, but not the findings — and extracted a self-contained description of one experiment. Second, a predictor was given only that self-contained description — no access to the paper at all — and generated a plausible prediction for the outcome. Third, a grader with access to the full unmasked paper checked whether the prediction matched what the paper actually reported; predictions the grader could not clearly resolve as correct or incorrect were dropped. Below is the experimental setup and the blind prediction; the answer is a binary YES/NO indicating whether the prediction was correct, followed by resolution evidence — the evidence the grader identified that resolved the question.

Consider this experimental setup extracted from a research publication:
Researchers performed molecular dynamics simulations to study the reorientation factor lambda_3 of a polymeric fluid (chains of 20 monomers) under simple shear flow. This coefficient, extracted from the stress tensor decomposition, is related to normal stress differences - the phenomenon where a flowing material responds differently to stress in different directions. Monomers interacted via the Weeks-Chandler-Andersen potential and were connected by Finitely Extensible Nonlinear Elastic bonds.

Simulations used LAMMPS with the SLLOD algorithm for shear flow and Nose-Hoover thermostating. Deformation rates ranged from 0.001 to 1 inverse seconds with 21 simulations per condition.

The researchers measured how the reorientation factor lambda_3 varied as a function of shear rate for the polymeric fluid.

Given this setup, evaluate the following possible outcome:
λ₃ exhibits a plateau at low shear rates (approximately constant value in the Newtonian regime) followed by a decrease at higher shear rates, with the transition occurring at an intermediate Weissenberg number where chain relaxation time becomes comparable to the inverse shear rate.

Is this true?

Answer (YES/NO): NO